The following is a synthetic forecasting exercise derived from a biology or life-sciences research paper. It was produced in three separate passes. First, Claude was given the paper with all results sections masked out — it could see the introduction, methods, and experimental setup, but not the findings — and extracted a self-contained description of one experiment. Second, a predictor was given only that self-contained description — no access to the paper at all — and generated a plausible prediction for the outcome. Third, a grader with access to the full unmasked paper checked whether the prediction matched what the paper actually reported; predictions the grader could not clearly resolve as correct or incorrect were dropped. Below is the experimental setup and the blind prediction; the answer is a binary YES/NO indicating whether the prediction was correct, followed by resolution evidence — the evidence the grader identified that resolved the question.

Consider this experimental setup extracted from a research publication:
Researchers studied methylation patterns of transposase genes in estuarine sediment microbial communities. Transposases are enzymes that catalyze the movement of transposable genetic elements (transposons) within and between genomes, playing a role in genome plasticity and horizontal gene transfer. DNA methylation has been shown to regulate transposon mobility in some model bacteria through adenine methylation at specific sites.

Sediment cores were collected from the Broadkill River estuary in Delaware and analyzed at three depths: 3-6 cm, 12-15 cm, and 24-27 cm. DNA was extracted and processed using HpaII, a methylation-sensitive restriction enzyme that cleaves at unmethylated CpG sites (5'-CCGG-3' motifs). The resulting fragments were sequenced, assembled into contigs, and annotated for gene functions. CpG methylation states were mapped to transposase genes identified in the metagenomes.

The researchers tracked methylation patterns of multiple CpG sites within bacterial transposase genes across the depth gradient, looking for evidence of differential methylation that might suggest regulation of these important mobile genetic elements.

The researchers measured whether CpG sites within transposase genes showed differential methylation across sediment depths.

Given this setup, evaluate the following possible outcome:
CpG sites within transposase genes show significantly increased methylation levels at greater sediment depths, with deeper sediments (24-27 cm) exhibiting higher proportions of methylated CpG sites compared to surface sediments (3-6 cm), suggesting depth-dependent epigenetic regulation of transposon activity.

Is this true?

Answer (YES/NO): NO